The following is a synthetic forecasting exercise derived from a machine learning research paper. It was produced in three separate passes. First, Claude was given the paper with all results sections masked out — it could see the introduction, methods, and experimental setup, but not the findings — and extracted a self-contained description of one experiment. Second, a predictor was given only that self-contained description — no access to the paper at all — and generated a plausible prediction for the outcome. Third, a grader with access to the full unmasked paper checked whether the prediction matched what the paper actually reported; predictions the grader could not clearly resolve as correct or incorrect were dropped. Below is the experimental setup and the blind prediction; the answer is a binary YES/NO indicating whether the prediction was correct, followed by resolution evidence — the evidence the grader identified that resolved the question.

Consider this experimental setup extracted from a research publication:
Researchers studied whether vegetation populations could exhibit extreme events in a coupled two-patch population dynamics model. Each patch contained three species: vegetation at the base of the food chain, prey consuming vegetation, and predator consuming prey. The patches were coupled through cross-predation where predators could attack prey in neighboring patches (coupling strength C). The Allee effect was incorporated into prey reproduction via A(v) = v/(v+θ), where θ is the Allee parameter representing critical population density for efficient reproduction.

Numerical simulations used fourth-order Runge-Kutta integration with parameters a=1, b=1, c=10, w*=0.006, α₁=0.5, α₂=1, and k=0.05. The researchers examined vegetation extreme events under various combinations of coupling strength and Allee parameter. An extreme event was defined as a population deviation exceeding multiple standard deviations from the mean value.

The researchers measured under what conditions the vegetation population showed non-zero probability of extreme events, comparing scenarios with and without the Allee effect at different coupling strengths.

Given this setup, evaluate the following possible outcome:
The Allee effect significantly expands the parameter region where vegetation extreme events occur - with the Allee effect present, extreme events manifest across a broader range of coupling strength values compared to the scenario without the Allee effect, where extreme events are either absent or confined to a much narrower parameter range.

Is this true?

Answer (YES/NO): YES